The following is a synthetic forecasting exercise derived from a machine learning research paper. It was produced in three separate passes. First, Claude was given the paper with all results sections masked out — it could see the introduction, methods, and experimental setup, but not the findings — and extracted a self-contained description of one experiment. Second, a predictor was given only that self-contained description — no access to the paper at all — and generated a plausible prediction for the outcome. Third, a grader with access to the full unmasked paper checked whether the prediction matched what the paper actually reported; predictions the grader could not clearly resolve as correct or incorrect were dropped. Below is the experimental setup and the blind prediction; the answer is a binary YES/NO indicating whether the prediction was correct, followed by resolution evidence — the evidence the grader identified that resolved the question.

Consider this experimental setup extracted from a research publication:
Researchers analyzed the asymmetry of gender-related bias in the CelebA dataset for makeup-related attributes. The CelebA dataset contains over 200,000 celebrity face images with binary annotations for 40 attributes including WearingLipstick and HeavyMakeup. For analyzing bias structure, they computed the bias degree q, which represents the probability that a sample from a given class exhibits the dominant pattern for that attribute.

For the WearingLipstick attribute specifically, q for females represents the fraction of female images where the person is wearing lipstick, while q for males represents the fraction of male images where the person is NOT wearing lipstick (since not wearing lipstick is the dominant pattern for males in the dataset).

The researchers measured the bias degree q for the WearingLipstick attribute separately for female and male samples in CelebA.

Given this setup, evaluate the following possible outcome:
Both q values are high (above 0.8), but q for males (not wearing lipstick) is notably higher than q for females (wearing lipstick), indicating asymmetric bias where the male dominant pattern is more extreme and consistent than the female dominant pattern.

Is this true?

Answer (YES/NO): YES